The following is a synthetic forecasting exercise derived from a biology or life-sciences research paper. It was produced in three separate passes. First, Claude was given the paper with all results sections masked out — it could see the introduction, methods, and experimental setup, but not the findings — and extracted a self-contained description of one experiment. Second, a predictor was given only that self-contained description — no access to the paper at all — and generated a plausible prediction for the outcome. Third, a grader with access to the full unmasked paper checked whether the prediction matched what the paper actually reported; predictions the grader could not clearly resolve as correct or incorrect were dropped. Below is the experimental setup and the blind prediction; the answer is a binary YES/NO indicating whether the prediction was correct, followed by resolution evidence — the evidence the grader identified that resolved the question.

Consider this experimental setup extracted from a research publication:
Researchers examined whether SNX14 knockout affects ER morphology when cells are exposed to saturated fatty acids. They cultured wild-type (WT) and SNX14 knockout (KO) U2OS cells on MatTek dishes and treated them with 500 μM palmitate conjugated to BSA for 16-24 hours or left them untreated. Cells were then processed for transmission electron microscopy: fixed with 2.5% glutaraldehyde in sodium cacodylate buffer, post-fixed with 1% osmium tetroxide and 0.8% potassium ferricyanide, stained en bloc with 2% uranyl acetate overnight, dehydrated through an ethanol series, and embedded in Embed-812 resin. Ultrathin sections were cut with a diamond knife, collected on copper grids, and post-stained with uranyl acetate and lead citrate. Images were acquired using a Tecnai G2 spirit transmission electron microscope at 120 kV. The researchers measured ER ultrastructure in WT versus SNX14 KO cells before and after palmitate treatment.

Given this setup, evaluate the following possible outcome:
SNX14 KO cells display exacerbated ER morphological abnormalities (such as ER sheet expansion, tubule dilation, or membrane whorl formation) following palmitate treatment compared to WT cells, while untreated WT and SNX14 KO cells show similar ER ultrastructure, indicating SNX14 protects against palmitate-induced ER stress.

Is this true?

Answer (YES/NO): YES